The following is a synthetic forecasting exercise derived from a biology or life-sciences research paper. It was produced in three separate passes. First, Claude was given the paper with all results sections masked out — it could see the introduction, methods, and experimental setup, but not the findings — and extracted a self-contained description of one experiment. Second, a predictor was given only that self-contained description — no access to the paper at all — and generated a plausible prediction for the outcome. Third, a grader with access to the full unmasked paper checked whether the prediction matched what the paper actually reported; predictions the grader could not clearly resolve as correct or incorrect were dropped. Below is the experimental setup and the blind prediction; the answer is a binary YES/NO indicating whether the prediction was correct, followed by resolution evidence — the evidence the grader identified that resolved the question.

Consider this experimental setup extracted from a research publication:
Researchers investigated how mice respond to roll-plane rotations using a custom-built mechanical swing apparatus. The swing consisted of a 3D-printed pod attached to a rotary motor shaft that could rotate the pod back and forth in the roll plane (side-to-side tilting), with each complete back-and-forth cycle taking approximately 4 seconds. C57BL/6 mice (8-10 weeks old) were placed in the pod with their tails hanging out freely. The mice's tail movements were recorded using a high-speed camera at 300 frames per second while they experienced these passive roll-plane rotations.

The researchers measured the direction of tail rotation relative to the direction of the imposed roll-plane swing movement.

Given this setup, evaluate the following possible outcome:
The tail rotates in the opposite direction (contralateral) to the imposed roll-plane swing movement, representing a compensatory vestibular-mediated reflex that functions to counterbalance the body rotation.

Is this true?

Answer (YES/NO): YES